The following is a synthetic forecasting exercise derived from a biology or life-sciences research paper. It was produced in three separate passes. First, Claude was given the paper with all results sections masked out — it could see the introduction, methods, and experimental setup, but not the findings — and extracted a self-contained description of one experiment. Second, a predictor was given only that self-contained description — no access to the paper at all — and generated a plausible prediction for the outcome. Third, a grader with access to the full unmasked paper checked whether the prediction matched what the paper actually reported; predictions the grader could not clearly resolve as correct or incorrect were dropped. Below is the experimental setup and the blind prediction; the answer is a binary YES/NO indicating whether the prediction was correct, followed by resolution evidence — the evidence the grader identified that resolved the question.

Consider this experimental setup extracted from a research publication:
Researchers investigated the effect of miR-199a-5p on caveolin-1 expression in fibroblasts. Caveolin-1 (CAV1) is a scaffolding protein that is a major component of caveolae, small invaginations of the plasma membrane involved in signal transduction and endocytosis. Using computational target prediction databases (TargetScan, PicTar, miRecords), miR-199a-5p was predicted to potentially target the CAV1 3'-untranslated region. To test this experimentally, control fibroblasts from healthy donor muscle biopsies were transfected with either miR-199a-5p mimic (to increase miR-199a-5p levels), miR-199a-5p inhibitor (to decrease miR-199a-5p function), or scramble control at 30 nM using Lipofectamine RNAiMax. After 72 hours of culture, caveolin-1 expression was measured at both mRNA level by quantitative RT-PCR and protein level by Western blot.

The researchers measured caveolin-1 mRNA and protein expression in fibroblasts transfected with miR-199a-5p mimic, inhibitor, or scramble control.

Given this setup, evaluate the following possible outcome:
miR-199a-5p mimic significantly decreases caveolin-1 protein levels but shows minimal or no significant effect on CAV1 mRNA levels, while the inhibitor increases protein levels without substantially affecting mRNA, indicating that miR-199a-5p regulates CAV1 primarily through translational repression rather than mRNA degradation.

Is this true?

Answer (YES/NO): NO